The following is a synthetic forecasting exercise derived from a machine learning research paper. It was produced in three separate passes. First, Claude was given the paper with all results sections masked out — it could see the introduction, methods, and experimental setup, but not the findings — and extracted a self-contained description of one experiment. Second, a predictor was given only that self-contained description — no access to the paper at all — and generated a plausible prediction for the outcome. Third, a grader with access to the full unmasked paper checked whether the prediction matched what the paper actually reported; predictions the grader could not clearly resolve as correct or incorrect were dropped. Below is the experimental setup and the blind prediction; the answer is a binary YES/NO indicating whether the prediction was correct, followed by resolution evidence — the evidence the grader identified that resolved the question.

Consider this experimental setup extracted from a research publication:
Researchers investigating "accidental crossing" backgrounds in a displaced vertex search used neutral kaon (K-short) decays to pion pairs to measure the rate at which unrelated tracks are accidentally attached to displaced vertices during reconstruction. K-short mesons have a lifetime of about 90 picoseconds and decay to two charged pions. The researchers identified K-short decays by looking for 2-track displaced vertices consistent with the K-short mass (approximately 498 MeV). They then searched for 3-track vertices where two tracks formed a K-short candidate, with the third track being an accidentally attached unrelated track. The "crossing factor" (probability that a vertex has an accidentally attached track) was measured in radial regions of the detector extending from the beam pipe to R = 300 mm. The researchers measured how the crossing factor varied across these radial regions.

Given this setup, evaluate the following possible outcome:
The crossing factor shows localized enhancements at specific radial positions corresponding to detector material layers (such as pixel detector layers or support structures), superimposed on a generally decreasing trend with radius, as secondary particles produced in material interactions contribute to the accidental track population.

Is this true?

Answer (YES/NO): NO